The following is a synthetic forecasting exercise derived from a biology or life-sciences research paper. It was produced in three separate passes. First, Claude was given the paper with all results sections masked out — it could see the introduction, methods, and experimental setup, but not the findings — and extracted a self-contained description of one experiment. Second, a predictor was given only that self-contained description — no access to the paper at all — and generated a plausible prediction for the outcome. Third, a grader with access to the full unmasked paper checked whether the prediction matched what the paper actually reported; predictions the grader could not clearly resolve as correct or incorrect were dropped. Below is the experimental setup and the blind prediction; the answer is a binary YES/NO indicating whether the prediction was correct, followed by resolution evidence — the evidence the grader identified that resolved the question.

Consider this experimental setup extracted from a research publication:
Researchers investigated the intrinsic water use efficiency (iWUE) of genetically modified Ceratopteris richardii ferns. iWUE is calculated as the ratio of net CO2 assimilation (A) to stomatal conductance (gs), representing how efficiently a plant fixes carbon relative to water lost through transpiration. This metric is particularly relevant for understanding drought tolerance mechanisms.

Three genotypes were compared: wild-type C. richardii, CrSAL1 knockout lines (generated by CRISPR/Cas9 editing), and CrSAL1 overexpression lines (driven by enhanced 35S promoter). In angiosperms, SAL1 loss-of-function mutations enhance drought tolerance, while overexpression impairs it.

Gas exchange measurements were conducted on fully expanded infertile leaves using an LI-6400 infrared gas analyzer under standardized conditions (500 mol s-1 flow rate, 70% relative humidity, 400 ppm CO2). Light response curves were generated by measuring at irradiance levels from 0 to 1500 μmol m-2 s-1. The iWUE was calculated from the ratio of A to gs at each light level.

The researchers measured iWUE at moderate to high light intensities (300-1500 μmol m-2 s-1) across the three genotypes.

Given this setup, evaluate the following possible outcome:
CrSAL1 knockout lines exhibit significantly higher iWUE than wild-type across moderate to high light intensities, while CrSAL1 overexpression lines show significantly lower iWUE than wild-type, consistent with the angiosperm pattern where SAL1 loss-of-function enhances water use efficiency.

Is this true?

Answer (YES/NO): NO